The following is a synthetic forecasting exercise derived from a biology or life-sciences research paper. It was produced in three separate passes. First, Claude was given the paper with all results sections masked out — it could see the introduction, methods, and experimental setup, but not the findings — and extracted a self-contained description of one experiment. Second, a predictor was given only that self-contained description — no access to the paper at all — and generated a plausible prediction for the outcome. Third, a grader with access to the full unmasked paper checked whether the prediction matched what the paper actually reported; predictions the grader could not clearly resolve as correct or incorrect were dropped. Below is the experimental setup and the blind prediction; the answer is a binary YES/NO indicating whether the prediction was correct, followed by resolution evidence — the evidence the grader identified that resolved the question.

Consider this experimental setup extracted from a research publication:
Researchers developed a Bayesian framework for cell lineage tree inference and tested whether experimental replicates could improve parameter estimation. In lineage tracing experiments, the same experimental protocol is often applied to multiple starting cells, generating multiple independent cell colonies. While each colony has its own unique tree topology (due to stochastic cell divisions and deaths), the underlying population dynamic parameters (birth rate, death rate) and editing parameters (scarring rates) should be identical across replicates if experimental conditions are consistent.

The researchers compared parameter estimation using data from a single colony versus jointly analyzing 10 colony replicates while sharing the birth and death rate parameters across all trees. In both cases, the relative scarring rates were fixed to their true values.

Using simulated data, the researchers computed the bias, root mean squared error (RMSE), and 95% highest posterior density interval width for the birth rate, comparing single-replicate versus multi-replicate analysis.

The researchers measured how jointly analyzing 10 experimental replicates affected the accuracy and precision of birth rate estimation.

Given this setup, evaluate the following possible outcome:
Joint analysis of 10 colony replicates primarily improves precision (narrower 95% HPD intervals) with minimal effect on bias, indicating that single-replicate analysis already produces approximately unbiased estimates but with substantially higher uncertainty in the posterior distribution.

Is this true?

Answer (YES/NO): YES